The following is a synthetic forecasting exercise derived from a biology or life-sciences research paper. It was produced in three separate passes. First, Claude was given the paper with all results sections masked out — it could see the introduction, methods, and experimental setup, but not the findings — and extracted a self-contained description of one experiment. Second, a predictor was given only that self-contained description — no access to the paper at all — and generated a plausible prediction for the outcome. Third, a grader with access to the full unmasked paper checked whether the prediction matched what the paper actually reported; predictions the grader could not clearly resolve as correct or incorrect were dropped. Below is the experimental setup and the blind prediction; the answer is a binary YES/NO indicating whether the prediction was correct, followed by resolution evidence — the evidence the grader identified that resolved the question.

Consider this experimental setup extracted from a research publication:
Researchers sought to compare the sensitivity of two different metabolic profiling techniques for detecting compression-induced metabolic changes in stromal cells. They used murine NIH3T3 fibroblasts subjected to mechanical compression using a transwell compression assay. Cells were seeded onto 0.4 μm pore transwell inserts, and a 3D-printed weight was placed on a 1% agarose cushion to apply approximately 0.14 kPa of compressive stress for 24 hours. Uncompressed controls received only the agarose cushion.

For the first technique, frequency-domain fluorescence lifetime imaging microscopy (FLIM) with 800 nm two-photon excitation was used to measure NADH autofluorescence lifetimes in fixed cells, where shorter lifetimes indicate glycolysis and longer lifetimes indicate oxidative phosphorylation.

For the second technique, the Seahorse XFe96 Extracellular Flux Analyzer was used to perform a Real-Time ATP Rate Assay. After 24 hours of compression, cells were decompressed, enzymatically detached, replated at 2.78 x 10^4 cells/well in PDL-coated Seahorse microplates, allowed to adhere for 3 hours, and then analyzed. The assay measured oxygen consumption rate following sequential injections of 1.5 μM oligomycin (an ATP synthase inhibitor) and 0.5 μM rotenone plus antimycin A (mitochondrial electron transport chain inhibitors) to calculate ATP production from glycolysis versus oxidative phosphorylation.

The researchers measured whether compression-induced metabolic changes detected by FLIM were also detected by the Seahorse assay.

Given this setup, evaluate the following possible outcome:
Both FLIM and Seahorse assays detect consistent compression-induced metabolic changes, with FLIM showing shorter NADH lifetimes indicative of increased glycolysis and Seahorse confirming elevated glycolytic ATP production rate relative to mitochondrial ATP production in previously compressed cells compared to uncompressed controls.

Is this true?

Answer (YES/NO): NO